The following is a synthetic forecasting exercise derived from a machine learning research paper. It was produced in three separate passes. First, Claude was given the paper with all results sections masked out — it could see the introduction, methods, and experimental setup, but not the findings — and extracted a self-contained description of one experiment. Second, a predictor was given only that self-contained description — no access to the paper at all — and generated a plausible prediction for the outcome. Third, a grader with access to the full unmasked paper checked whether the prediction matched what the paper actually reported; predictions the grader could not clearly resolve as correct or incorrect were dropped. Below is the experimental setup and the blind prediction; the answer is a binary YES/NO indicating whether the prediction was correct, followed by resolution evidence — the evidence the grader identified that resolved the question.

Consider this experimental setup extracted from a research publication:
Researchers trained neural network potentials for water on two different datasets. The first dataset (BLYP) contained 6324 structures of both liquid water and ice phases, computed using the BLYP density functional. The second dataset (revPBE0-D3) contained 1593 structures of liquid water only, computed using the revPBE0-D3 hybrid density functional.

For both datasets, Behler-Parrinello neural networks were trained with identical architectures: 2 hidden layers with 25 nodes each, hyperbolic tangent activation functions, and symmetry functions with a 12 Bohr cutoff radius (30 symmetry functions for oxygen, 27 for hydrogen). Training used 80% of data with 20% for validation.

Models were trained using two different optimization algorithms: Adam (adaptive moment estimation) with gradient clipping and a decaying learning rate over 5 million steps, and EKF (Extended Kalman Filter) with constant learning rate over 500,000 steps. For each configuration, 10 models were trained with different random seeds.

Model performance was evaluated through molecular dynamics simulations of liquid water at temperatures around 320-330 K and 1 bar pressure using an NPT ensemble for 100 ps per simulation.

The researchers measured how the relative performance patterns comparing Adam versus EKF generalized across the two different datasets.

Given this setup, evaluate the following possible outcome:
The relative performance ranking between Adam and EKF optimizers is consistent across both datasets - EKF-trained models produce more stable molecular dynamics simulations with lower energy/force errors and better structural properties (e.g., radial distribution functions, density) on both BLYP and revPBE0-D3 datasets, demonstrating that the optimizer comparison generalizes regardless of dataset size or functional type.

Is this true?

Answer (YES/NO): NO